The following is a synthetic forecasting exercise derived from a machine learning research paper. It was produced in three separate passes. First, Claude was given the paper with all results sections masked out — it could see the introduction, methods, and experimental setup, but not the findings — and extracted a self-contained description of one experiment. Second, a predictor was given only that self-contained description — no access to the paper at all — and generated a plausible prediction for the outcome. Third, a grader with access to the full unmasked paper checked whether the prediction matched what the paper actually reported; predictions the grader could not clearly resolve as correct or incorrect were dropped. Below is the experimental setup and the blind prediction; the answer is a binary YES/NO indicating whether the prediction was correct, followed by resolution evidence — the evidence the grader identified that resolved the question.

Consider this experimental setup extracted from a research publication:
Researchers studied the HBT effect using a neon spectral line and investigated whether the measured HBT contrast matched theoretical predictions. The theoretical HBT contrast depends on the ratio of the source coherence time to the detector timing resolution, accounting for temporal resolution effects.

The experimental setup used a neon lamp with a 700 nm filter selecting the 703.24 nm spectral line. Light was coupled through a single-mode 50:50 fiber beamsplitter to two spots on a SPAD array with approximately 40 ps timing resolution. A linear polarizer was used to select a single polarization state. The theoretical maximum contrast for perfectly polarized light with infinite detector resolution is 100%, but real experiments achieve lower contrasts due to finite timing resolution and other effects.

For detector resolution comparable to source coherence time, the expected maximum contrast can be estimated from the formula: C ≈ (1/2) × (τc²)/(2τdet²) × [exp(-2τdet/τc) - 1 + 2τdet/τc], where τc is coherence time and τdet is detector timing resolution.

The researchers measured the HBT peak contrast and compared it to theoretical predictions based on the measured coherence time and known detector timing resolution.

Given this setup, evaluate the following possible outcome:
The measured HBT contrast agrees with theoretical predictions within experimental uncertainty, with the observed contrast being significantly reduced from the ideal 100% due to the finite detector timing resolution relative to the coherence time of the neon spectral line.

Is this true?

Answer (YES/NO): NO